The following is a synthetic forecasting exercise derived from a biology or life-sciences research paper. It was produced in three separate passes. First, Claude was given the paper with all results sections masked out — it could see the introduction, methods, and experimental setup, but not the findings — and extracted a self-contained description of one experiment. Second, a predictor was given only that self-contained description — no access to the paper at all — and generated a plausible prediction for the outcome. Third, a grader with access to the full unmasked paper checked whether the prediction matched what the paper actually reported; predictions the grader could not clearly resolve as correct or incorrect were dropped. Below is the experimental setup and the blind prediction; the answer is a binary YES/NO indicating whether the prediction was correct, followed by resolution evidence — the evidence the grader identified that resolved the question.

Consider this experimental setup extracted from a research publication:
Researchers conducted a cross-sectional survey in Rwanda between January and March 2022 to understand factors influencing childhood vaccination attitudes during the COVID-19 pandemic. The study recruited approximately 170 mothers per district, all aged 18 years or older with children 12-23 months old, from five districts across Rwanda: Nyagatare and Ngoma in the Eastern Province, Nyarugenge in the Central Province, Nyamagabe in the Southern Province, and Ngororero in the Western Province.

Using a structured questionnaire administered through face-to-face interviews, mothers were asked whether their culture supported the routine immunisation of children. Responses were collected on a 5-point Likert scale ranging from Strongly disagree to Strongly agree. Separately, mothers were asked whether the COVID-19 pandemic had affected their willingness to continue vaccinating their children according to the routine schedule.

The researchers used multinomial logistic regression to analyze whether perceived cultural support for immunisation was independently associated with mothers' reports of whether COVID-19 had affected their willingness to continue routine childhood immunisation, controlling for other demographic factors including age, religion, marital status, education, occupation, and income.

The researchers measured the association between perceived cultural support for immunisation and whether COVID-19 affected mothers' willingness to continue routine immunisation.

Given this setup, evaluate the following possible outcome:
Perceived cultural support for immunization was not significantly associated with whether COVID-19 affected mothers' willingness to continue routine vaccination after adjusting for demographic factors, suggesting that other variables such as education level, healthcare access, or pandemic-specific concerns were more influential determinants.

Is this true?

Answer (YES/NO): NO